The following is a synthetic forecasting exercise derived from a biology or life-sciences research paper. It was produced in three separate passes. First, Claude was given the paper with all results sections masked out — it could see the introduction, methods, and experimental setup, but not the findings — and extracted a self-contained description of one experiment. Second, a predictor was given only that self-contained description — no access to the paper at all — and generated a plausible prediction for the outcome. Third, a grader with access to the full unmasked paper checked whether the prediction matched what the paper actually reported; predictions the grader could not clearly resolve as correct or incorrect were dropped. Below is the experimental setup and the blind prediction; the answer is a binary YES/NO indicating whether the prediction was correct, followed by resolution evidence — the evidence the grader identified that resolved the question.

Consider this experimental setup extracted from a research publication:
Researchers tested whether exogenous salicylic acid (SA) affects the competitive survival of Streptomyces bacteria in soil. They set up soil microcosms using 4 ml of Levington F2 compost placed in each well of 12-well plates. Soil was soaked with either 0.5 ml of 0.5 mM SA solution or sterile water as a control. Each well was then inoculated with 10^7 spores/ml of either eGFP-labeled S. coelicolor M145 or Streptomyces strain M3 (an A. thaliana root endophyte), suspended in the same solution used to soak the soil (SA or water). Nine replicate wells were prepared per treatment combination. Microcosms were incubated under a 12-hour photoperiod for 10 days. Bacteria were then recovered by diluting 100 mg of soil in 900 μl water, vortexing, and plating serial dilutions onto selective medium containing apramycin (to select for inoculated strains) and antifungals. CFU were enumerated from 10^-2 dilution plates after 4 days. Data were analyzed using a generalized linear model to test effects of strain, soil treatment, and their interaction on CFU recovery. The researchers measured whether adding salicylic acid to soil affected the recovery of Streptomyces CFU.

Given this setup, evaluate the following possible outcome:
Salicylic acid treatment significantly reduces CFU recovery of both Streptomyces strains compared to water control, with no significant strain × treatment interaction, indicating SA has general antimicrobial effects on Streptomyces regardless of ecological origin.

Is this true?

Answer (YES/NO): NO